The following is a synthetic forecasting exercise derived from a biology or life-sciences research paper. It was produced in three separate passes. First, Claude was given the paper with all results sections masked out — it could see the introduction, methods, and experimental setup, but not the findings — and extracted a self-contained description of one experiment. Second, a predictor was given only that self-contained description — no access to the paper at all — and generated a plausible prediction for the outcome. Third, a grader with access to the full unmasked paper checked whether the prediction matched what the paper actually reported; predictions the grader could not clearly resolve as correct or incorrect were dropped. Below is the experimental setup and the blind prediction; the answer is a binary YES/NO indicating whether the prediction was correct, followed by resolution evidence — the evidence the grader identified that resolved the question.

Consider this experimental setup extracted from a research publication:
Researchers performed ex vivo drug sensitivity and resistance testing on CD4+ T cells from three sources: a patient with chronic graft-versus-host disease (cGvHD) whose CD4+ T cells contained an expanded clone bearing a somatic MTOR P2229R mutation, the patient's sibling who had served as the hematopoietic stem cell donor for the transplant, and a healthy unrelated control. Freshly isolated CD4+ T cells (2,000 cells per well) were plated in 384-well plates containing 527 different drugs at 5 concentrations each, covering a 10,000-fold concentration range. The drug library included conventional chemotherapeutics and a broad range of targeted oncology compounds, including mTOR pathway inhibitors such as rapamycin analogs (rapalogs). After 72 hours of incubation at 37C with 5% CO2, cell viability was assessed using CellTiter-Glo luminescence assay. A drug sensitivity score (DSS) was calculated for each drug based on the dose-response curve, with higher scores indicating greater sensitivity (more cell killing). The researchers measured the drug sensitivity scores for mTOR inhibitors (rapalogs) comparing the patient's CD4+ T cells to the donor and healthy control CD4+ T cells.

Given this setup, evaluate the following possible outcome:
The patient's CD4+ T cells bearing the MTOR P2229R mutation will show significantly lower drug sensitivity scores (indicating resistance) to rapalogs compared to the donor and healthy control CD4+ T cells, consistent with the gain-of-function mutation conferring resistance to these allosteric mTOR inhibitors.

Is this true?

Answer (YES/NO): YES